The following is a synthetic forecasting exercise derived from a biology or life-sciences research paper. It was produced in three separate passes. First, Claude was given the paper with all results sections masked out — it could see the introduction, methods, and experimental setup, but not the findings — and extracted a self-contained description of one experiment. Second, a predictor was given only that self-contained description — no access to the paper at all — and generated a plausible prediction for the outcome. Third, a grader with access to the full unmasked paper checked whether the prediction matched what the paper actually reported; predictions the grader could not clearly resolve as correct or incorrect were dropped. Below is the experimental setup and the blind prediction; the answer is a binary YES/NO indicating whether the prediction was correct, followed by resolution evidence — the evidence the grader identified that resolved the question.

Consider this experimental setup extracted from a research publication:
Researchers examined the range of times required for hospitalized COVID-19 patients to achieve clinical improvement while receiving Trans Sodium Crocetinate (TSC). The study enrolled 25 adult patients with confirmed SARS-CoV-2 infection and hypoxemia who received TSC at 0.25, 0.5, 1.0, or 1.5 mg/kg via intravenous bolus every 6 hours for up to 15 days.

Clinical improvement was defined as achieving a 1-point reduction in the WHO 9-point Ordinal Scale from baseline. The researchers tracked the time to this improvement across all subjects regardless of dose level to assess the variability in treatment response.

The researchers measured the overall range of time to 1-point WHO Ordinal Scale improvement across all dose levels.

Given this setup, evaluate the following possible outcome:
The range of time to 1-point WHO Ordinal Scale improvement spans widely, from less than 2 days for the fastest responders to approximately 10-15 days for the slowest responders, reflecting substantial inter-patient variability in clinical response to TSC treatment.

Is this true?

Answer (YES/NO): NO